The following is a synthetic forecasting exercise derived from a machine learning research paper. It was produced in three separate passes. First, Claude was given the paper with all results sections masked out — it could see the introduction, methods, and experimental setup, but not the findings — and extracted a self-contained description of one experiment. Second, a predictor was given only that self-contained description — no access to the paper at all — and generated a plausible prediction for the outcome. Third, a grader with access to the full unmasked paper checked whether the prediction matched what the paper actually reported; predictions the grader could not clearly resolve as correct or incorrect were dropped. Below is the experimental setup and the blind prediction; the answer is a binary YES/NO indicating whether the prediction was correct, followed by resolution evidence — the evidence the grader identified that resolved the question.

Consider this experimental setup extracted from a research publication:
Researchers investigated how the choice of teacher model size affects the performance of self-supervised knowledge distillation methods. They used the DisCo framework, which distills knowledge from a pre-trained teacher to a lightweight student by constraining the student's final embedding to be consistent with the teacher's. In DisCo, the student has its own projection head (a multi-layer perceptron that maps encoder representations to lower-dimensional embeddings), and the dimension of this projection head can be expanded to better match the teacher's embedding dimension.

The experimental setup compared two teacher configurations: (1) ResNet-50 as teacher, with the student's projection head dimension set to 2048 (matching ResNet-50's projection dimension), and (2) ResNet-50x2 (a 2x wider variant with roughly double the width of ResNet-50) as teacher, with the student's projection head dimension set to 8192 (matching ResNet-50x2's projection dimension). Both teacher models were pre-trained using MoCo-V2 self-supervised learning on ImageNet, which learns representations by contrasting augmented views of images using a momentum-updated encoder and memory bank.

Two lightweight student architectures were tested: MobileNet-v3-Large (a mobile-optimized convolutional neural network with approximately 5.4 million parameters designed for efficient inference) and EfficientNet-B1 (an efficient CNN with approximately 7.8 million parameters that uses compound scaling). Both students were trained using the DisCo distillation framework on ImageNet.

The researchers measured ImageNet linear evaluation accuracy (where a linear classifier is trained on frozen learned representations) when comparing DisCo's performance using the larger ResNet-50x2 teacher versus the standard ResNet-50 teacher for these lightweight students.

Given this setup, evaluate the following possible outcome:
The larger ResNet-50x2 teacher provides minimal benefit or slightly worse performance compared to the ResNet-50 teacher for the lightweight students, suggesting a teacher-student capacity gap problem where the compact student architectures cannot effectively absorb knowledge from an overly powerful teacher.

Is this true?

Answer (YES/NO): NO